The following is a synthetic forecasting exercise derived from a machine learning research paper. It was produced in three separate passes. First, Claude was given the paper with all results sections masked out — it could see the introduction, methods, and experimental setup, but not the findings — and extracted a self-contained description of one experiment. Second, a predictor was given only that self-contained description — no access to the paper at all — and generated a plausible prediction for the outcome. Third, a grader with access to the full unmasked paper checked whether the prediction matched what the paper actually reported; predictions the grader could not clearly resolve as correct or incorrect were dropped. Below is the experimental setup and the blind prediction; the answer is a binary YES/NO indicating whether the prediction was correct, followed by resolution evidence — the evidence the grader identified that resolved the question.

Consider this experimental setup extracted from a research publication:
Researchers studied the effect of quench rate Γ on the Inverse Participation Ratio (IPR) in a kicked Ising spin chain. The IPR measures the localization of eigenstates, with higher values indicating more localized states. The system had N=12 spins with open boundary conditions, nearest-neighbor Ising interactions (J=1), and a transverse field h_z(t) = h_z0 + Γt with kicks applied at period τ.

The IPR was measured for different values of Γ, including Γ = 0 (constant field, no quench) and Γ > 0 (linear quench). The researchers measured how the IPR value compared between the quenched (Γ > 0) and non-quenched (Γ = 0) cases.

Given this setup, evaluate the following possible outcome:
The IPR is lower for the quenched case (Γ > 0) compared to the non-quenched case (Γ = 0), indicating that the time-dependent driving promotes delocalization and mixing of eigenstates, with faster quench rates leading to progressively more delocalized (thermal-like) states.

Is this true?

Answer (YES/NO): NO